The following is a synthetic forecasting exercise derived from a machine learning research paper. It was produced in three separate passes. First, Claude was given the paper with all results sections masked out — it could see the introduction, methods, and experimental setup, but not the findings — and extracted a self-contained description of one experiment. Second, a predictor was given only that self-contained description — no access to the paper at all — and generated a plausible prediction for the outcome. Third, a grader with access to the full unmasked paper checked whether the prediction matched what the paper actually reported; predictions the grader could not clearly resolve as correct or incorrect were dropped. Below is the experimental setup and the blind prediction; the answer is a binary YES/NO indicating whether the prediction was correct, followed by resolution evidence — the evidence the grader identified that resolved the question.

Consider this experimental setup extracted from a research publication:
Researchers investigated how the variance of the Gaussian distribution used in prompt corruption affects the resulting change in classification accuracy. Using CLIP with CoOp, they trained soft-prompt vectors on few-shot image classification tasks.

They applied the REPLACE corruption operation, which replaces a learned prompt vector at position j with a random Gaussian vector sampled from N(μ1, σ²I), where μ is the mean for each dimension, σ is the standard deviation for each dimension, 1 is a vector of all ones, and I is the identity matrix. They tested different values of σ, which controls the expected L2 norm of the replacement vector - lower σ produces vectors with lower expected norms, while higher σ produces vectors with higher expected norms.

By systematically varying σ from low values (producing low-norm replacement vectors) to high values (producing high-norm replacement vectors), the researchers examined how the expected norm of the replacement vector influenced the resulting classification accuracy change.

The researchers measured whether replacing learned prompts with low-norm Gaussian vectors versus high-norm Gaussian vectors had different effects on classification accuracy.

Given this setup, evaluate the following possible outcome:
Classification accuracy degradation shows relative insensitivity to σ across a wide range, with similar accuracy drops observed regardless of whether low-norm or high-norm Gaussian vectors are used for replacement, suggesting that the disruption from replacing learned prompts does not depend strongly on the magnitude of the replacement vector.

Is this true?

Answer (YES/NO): NO